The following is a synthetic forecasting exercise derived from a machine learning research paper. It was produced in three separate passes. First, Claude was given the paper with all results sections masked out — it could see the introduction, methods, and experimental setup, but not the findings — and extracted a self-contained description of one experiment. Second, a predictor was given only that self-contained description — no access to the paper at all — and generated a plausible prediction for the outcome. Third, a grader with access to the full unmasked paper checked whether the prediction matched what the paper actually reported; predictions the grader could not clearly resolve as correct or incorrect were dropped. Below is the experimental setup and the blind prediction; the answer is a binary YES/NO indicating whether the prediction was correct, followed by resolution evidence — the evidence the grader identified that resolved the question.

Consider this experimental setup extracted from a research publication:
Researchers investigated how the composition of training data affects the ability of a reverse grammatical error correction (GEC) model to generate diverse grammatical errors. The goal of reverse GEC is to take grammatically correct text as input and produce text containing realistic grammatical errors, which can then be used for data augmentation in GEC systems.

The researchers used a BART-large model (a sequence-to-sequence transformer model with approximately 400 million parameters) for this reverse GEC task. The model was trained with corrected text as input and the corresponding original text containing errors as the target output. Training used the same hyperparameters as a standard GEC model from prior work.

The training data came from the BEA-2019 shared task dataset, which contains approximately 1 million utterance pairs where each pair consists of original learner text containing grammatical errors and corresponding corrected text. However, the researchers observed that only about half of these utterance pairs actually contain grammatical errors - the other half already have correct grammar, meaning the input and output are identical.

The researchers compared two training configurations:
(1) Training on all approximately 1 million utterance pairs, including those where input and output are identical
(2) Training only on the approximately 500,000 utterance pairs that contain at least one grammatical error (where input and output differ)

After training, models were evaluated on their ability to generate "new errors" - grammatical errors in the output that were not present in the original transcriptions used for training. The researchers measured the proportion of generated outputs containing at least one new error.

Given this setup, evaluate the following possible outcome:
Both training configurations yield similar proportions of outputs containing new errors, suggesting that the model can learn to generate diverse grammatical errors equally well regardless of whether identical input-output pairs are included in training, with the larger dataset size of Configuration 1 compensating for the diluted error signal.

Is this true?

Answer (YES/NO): NO